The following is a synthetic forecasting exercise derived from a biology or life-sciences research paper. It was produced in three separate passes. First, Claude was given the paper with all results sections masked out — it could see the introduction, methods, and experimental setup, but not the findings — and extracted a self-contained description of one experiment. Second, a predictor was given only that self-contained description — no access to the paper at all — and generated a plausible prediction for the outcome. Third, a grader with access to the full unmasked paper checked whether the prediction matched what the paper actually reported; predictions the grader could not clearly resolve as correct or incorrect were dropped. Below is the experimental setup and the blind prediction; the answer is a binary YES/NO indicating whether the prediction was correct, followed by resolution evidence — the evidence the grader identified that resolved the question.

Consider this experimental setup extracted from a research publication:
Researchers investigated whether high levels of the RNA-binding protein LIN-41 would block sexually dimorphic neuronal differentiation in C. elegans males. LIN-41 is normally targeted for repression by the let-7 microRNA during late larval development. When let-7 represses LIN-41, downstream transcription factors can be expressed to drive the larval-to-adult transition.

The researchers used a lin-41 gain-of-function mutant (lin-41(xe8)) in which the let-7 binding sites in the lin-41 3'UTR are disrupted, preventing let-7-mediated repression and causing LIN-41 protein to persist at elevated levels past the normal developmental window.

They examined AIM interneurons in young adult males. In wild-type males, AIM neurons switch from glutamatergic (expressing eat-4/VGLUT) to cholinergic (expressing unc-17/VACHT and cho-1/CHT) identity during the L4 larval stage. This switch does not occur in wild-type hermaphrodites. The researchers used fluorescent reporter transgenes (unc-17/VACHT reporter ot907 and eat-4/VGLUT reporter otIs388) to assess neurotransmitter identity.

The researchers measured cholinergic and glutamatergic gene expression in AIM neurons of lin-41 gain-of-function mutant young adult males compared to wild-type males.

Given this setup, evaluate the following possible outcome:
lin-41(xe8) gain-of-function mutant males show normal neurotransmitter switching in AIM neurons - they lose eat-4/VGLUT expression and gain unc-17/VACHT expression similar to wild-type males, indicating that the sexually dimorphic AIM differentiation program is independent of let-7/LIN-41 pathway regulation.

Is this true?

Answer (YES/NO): NO